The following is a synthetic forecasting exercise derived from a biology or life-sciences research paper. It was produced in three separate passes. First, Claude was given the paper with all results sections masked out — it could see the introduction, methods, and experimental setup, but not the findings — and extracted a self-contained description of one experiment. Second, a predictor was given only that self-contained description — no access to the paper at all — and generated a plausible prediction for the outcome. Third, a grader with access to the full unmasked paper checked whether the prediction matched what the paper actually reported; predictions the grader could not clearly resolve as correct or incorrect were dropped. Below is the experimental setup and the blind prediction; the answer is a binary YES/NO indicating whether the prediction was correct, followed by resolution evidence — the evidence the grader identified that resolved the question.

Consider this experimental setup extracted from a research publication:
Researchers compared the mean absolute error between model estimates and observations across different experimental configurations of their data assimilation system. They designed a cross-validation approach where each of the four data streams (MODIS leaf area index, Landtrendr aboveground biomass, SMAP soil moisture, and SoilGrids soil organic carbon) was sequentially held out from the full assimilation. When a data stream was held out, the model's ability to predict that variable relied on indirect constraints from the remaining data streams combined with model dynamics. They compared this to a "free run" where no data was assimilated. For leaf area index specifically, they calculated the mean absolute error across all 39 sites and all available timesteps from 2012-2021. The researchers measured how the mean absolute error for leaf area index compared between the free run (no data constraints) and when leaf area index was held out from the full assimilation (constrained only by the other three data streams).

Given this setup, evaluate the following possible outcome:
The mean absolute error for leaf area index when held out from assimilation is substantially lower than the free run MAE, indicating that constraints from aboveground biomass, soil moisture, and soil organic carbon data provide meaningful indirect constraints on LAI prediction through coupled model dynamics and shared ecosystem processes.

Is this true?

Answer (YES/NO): NO